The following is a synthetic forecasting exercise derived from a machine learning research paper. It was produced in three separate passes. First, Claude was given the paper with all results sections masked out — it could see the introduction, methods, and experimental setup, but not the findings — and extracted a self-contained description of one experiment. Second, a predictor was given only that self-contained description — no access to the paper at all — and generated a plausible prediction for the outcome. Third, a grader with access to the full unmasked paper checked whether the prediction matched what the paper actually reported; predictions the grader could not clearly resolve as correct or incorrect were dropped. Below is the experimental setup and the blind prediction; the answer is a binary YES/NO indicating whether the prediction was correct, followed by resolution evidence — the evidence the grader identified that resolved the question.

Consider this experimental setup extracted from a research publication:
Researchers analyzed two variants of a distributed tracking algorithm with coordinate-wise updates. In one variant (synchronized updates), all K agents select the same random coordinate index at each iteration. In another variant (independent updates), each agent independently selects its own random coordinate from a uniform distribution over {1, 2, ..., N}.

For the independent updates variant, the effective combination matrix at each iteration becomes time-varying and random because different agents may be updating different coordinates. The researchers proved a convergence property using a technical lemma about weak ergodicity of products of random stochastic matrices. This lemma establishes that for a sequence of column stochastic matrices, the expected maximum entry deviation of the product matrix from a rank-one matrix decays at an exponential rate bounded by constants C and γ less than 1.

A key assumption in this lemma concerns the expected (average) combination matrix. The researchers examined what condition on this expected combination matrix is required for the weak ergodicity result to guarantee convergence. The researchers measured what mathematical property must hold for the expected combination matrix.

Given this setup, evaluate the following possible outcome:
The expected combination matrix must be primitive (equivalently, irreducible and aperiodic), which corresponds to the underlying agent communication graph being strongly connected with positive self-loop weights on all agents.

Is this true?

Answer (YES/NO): YES